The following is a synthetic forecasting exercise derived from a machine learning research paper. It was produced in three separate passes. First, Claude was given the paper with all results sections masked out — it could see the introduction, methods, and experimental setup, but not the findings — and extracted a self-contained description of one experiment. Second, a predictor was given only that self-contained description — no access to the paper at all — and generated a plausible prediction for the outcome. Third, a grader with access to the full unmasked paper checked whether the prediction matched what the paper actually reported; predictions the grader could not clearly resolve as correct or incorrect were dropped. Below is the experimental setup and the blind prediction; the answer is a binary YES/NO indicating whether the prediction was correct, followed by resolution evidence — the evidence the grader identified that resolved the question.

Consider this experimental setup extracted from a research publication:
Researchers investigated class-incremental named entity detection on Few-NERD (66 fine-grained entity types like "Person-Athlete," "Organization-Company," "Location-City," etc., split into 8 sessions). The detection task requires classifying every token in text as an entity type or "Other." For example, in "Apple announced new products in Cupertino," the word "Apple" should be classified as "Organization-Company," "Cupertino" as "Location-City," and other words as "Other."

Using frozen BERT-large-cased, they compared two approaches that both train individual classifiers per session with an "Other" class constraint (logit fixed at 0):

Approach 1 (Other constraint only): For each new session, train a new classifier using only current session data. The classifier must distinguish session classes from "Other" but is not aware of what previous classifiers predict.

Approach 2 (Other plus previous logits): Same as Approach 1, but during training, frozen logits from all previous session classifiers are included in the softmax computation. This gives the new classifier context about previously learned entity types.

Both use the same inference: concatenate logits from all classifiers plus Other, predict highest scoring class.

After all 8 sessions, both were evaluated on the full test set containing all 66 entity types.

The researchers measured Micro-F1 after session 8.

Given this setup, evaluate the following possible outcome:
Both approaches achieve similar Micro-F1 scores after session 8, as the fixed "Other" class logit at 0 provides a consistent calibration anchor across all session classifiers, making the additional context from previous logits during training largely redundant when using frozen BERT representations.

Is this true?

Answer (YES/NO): NO